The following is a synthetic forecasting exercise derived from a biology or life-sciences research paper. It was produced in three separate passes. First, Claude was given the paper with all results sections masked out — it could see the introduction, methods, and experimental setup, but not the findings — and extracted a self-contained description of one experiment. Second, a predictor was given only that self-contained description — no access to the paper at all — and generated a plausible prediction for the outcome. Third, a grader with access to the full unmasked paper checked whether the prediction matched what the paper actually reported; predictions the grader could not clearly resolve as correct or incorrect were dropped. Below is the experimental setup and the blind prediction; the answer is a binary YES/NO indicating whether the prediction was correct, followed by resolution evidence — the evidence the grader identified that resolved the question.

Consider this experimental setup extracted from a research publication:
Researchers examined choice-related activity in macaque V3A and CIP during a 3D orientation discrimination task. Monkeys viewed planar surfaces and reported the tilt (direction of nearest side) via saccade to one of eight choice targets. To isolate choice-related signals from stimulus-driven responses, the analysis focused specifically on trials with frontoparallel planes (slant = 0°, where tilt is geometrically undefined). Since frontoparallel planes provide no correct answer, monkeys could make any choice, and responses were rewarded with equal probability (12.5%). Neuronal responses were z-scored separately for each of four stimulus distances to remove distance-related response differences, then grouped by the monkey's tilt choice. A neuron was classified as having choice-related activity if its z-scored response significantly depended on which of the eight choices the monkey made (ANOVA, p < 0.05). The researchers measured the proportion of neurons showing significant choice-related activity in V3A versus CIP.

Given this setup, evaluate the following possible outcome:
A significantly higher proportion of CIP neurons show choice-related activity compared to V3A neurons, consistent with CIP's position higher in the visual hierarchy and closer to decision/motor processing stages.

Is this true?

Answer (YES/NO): YES